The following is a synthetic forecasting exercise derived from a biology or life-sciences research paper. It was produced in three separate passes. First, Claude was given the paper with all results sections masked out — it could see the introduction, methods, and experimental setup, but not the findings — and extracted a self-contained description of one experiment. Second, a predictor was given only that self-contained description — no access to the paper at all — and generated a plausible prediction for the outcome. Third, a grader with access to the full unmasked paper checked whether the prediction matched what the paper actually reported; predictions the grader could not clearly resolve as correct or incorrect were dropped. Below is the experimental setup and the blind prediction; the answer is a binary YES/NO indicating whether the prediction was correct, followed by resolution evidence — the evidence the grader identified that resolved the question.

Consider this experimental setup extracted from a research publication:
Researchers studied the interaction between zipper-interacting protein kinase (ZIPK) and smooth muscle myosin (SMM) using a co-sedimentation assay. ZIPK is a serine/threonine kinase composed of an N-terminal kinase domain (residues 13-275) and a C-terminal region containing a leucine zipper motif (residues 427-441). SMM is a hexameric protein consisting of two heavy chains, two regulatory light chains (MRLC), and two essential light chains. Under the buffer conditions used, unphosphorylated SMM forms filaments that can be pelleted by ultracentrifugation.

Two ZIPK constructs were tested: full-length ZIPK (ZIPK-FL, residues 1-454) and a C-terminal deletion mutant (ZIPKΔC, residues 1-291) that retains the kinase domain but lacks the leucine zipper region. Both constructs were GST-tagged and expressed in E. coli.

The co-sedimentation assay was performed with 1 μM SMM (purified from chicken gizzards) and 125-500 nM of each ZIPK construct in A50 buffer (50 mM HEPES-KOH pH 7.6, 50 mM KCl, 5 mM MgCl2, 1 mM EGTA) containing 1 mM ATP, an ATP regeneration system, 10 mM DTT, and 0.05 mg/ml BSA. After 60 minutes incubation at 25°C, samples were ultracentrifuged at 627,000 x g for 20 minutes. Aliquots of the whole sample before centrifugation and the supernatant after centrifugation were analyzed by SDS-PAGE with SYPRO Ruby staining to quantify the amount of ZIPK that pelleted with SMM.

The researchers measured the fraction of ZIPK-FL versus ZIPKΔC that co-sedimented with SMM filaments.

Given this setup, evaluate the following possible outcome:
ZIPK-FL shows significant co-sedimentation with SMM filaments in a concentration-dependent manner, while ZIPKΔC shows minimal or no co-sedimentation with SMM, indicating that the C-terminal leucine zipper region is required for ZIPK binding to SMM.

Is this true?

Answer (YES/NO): NO